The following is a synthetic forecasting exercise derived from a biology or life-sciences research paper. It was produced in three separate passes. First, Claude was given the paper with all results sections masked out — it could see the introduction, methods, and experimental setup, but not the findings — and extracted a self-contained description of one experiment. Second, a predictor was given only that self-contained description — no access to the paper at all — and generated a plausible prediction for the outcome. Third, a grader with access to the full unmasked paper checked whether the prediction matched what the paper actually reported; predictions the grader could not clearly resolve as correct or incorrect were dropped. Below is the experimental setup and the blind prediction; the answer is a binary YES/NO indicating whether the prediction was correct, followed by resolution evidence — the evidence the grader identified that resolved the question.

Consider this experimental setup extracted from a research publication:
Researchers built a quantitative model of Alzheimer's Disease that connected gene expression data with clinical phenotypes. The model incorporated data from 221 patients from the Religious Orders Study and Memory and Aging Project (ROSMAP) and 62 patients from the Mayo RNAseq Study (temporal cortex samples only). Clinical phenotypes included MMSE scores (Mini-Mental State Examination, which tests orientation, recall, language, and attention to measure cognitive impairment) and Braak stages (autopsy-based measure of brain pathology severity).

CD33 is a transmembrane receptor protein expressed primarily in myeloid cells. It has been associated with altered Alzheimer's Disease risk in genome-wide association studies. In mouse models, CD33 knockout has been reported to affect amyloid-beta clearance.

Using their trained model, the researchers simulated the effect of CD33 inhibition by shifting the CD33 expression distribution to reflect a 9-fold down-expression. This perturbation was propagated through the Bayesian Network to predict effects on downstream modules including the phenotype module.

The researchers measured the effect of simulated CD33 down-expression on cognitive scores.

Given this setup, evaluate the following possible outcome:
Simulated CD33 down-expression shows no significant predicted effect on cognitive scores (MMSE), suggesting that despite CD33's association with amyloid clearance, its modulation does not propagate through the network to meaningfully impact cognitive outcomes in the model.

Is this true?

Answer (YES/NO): NO